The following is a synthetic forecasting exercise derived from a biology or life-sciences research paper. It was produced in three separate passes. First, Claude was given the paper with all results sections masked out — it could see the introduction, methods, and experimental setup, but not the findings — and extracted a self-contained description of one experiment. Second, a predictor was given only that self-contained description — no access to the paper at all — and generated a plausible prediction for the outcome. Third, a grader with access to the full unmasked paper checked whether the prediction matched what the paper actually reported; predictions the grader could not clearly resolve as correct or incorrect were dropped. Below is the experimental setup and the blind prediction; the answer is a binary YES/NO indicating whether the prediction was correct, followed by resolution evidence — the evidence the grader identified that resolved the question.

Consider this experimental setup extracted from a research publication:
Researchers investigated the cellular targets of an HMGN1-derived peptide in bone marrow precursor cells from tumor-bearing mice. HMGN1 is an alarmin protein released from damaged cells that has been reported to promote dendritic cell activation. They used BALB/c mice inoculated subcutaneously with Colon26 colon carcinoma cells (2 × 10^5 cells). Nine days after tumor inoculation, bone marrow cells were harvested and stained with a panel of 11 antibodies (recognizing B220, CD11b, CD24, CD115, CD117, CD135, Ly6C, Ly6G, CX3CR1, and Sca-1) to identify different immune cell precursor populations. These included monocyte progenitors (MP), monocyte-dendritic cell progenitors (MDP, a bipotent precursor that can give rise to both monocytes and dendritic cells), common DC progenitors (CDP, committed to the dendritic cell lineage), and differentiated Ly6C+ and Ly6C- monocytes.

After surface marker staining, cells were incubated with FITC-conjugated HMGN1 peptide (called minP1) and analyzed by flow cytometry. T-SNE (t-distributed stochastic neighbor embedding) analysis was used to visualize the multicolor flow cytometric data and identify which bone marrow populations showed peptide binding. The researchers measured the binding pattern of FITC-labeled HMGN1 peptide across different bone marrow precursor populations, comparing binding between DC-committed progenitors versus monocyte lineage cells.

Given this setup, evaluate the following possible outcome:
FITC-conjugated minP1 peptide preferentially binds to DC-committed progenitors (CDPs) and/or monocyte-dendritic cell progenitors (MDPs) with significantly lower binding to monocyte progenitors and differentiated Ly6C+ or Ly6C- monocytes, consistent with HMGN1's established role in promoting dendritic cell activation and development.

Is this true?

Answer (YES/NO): NO